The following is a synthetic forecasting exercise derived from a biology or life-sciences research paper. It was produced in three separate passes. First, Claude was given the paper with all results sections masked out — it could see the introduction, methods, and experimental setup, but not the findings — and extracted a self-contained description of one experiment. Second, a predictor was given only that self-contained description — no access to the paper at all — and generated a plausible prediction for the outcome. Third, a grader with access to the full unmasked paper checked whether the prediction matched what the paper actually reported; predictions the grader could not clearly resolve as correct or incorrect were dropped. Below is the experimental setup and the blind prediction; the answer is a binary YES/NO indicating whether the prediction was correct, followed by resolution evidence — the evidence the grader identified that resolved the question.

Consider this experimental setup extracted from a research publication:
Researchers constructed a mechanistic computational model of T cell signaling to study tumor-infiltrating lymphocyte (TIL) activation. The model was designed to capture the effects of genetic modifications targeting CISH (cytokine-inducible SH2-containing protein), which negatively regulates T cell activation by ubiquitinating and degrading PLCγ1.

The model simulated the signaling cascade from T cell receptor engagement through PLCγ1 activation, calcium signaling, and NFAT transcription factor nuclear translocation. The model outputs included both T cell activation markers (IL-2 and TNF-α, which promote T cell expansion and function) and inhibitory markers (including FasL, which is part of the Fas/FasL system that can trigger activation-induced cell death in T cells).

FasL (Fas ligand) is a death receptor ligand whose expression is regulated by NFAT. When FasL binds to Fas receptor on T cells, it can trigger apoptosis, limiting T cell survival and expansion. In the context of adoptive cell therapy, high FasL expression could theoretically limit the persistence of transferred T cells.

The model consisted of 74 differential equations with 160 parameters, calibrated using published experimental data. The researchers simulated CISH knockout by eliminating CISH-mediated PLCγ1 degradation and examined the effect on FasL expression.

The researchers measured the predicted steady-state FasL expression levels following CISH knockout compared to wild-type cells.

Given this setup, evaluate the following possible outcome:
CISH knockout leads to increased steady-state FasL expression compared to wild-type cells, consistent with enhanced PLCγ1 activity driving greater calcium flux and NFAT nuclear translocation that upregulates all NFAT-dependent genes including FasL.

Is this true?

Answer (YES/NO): YES